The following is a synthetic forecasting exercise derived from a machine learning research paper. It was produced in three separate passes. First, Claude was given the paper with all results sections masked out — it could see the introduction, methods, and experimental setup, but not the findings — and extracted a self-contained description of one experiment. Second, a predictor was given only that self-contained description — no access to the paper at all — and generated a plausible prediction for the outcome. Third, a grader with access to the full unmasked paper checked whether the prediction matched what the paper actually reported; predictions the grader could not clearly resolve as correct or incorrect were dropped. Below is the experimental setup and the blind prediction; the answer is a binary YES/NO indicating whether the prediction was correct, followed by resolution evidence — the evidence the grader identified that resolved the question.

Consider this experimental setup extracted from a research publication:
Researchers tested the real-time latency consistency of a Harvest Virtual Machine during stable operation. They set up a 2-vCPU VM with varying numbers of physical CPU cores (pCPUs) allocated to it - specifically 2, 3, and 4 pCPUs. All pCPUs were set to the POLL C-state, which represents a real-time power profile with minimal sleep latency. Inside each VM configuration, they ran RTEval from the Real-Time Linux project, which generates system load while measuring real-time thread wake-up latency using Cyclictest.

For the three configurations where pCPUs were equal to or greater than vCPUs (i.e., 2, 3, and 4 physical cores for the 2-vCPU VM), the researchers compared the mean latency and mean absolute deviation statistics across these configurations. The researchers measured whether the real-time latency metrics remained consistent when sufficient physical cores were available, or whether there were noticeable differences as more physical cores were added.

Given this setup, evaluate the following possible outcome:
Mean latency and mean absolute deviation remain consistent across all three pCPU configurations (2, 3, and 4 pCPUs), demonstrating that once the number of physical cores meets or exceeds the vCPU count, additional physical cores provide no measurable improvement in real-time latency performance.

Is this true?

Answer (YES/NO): YES